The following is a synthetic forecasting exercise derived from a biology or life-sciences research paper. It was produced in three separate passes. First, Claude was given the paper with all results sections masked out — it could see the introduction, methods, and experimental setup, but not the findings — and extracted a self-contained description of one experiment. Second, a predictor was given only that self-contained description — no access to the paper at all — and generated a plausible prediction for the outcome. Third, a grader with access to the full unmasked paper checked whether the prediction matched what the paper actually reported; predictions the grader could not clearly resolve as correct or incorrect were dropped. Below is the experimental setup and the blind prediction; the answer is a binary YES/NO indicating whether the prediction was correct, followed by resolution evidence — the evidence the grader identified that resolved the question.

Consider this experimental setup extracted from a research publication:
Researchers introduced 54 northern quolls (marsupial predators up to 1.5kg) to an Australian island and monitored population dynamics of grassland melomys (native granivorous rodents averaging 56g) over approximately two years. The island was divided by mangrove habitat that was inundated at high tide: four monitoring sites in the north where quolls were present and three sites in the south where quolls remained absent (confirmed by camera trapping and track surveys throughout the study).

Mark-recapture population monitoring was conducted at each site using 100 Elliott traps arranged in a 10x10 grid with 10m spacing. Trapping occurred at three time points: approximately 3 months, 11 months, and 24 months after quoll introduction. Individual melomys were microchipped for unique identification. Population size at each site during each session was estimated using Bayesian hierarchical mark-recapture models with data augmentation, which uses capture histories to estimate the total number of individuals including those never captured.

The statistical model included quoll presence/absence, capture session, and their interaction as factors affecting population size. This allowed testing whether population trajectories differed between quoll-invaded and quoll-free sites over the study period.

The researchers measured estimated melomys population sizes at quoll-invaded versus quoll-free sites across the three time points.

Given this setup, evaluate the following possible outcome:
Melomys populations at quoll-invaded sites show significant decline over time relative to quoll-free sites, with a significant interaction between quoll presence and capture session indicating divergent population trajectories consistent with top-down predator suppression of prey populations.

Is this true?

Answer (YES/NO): YES